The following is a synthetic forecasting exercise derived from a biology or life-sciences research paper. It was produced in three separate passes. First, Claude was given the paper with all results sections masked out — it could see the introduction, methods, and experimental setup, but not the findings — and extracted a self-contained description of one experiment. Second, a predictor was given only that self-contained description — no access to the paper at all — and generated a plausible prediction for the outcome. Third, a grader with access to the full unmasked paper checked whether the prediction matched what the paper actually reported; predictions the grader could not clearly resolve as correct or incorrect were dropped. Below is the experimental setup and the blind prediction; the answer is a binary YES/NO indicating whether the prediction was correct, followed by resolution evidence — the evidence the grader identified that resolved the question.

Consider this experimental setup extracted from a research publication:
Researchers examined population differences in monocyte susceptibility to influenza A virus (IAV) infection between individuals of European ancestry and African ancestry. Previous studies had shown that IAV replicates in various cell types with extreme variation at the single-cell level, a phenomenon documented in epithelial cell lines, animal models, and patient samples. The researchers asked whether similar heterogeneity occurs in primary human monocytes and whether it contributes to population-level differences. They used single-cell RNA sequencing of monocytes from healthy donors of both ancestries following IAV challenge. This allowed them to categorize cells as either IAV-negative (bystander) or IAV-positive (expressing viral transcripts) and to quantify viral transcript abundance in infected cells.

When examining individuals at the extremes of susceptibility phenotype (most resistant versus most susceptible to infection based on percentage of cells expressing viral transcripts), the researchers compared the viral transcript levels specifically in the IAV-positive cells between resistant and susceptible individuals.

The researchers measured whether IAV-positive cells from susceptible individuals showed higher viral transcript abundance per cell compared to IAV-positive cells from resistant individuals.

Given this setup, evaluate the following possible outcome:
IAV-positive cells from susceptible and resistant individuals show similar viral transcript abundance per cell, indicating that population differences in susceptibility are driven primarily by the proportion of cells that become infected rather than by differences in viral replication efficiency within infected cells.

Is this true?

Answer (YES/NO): YES